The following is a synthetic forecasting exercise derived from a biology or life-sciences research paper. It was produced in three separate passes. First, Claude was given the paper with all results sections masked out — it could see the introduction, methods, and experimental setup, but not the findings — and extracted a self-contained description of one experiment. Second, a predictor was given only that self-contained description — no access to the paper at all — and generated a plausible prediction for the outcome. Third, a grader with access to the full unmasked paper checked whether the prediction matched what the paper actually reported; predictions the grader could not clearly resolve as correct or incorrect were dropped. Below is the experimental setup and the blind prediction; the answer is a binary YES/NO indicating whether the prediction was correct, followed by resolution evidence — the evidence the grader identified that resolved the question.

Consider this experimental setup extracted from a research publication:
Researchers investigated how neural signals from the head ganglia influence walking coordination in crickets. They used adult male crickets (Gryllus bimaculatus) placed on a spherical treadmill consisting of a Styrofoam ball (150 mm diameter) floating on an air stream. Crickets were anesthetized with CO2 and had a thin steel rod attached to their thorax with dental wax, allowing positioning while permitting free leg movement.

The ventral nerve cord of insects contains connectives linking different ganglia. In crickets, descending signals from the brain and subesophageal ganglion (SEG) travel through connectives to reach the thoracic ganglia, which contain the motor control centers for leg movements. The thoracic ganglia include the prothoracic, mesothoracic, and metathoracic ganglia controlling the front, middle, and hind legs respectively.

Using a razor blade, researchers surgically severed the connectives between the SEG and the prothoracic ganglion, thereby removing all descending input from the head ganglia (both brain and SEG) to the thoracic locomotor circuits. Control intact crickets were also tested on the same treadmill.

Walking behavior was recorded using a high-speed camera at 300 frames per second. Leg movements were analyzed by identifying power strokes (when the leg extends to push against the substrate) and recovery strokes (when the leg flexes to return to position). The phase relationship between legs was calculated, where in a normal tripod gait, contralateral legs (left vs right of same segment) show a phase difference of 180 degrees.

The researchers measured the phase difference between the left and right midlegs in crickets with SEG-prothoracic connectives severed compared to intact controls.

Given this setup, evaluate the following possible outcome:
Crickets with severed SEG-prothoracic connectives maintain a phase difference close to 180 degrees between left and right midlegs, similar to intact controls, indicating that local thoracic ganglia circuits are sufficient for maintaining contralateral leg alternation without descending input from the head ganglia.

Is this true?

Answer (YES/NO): NO